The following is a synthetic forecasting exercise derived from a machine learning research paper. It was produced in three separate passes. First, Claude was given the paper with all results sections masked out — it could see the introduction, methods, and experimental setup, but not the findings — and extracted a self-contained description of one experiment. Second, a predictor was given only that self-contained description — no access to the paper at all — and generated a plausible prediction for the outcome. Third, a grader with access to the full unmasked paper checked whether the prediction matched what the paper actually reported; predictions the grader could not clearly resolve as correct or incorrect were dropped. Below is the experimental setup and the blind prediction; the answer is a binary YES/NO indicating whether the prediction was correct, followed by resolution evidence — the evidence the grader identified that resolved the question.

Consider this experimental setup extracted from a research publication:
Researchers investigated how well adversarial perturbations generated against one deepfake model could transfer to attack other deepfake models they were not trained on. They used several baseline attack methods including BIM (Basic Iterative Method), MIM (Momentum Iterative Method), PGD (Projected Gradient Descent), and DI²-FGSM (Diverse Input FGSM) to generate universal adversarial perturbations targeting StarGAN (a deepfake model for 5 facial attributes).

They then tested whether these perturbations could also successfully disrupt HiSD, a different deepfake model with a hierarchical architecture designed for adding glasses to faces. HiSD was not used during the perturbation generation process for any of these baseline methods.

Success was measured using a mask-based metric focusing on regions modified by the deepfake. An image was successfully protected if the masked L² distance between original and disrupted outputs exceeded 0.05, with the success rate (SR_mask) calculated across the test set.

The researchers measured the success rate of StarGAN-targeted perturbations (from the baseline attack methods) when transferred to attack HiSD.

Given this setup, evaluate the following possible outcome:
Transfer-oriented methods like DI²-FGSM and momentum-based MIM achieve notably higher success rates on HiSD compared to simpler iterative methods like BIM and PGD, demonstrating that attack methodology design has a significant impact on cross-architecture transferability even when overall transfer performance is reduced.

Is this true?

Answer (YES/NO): NO